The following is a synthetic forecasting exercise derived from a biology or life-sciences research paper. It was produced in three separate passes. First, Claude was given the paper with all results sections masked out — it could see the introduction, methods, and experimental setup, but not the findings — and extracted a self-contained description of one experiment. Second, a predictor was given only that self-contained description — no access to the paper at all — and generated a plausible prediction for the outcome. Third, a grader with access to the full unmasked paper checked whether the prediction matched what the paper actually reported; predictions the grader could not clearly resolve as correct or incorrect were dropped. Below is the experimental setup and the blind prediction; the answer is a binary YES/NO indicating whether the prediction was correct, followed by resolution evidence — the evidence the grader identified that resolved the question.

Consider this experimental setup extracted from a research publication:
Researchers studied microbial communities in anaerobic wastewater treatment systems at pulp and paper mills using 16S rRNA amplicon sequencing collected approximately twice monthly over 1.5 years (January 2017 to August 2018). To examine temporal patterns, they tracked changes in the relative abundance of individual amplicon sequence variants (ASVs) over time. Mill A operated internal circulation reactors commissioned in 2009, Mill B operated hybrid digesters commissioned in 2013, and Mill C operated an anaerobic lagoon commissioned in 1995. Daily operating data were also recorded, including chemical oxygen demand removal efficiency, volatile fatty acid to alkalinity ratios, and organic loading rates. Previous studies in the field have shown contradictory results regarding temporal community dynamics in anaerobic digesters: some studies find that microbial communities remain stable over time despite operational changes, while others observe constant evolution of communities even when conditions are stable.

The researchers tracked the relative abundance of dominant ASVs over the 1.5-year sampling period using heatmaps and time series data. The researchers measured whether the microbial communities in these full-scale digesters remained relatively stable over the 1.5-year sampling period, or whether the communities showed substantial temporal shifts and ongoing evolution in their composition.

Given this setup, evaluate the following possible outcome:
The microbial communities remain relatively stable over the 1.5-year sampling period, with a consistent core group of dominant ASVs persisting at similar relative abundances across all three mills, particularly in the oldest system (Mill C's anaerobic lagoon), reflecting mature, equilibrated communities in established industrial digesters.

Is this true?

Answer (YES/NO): NO